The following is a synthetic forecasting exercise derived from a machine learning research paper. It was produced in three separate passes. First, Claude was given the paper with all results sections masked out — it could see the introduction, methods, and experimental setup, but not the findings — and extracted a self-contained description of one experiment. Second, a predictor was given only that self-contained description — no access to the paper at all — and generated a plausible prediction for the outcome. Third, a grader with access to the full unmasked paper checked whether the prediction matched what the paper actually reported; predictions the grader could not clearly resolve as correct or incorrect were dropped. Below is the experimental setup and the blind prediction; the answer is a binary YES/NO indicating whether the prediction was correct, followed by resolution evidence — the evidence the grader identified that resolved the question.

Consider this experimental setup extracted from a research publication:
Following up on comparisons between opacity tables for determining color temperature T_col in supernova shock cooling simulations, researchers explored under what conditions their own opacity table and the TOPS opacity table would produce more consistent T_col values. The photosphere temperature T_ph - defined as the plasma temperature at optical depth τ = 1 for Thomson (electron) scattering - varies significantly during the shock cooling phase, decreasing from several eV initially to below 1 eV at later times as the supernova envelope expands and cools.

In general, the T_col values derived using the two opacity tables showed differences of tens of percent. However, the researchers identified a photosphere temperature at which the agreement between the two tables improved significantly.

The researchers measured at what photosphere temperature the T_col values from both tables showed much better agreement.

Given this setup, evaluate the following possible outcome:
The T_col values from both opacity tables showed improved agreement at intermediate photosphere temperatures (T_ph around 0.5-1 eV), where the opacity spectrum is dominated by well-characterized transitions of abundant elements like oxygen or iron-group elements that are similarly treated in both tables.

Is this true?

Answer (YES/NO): NO